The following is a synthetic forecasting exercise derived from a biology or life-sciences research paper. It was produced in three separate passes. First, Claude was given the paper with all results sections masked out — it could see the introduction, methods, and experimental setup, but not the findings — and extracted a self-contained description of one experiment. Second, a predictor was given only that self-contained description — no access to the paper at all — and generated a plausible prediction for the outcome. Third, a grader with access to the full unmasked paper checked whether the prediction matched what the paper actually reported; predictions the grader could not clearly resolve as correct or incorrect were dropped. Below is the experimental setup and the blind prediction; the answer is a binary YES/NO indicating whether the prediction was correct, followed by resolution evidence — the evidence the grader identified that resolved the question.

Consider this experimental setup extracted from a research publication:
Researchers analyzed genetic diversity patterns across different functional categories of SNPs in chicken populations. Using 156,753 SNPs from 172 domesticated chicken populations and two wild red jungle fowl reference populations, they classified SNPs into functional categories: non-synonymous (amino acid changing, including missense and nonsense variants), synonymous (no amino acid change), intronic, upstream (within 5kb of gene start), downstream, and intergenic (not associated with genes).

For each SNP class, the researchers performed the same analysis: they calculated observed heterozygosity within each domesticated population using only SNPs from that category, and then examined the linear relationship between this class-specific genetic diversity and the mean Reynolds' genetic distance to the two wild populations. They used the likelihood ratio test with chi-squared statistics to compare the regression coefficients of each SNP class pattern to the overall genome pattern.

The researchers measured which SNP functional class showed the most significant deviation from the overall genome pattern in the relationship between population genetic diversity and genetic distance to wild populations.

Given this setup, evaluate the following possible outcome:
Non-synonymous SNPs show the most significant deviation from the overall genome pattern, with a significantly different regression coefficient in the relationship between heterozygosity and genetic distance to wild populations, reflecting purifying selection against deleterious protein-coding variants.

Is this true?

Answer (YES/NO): YES